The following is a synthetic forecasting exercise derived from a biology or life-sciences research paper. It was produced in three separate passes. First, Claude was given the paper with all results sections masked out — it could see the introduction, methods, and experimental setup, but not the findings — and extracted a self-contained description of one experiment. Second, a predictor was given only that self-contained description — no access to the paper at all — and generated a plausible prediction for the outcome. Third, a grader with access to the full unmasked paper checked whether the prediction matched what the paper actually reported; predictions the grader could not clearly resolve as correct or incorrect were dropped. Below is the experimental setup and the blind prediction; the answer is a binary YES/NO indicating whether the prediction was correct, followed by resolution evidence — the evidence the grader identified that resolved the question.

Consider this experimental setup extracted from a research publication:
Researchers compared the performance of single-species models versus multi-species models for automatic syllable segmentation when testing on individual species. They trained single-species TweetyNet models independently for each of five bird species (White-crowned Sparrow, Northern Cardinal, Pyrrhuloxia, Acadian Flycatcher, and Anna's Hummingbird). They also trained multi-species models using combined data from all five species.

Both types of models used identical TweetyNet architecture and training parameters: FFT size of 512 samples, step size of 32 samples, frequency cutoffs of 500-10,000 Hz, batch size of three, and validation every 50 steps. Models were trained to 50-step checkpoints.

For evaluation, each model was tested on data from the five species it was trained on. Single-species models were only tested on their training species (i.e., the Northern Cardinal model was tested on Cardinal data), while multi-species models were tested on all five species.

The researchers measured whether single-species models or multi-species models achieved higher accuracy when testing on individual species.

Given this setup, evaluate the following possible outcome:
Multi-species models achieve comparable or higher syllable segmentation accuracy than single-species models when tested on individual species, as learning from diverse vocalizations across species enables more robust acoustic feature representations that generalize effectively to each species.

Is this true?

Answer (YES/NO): NO